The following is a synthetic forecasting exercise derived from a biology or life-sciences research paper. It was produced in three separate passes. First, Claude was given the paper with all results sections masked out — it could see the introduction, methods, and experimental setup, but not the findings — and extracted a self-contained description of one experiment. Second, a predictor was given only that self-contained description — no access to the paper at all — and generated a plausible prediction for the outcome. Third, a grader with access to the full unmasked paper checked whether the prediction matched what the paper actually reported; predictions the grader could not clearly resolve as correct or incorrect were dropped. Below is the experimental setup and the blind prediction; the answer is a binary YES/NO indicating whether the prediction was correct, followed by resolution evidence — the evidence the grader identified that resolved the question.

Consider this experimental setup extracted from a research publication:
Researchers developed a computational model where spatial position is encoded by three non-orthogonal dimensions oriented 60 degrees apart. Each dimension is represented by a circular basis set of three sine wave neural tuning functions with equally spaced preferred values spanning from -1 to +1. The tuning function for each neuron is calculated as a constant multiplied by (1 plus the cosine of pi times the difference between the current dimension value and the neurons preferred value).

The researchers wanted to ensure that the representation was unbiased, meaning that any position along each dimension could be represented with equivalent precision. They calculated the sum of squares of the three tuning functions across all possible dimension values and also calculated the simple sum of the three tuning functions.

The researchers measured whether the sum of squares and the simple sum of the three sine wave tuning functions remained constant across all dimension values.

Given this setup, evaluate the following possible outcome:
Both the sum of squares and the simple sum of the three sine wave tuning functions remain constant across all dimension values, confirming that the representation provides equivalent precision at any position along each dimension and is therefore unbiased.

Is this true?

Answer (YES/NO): YES